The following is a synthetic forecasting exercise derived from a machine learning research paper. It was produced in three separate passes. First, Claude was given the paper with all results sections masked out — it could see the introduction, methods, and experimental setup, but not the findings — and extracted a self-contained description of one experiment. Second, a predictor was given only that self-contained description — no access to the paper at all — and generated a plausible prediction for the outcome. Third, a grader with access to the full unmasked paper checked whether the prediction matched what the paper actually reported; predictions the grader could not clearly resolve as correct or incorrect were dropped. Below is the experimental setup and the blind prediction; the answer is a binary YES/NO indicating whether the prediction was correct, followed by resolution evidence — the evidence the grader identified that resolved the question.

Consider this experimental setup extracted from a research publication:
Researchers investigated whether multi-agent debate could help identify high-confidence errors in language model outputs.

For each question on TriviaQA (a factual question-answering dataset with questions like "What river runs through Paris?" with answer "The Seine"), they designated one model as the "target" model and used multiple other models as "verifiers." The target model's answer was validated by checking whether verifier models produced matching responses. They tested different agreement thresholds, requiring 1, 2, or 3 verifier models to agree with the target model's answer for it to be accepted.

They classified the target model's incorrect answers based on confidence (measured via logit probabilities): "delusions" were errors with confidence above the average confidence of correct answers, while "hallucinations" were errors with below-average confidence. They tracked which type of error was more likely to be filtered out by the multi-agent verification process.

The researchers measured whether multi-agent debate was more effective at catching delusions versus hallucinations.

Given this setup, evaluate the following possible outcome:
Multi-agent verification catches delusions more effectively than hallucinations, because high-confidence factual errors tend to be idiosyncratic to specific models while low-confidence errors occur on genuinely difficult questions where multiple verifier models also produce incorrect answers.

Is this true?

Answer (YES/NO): NO